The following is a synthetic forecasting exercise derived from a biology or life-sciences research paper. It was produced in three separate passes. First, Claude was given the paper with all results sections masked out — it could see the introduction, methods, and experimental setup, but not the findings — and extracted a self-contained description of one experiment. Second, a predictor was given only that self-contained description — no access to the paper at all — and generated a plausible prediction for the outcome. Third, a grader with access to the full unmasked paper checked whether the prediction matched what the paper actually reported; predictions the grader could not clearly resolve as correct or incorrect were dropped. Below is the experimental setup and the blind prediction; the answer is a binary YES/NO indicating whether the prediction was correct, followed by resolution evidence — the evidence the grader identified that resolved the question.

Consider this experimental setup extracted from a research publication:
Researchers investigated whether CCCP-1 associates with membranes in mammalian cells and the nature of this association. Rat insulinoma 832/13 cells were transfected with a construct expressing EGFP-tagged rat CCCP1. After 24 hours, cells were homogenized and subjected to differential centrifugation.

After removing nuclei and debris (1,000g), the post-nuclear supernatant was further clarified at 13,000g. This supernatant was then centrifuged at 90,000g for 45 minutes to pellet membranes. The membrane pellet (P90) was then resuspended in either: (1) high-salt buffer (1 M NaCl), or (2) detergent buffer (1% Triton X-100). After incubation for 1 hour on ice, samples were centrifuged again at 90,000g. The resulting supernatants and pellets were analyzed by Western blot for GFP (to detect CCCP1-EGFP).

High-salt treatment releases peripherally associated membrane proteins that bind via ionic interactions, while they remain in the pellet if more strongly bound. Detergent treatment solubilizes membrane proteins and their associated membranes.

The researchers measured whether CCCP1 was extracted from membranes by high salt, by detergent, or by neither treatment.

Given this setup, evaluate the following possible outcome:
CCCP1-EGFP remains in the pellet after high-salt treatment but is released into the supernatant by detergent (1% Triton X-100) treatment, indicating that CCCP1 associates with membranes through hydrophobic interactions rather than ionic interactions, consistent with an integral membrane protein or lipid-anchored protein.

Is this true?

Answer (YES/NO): NO